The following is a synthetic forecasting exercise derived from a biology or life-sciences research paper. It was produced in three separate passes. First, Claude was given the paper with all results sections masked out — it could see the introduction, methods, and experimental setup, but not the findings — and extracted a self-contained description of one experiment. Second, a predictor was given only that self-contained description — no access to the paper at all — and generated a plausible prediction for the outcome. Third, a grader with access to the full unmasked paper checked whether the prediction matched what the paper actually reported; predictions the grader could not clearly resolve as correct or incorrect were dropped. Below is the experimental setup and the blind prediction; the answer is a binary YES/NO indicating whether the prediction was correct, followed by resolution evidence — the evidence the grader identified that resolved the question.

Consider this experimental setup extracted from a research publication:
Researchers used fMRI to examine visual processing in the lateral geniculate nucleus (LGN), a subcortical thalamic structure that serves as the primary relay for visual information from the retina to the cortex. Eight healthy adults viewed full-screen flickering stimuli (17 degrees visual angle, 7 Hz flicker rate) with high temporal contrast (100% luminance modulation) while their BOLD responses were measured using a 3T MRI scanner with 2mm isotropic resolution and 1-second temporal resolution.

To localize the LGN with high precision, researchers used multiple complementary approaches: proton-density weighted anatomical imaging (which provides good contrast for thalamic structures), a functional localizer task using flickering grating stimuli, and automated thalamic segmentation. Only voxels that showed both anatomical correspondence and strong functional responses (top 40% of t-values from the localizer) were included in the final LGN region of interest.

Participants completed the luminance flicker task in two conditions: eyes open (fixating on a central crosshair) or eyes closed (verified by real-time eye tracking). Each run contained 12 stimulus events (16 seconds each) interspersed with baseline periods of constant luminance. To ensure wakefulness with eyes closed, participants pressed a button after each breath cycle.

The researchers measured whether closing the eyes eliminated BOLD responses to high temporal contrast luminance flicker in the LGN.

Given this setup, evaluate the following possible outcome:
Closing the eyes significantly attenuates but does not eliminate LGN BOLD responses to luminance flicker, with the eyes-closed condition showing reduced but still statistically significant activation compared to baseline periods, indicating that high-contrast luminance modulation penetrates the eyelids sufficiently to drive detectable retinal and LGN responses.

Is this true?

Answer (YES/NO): NO